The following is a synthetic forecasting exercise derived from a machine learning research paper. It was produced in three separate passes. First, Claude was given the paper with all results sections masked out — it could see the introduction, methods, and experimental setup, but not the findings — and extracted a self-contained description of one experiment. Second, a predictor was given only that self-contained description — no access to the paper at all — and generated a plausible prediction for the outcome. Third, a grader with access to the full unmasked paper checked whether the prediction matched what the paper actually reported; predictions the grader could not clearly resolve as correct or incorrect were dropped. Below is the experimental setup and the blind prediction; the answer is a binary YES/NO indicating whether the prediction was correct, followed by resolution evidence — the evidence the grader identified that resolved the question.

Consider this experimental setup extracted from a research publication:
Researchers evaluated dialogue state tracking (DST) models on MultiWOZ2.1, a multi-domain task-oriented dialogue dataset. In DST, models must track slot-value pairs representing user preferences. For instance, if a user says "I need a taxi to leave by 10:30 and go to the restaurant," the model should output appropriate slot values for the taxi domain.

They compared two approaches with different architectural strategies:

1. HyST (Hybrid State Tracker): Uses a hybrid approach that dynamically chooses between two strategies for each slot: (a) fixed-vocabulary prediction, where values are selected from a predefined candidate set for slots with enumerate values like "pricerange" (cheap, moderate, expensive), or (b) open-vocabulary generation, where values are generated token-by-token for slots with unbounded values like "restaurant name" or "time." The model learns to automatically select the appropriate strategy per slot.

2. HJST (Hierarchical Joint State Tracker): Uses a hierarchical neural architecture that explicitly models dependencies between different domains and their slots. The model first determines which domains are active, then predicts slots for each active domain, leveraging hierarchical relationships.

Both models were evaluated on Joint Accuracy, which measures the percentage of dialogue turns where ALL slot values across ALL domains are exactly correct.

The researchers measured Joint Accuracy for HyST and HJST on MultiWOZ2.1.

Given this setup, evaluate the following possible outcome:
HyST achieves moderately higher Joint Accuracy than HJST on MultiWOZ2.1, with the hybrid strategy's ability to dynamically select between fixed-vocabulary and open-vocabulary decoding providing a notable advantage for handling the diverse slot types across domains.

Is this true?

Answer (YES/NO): YES